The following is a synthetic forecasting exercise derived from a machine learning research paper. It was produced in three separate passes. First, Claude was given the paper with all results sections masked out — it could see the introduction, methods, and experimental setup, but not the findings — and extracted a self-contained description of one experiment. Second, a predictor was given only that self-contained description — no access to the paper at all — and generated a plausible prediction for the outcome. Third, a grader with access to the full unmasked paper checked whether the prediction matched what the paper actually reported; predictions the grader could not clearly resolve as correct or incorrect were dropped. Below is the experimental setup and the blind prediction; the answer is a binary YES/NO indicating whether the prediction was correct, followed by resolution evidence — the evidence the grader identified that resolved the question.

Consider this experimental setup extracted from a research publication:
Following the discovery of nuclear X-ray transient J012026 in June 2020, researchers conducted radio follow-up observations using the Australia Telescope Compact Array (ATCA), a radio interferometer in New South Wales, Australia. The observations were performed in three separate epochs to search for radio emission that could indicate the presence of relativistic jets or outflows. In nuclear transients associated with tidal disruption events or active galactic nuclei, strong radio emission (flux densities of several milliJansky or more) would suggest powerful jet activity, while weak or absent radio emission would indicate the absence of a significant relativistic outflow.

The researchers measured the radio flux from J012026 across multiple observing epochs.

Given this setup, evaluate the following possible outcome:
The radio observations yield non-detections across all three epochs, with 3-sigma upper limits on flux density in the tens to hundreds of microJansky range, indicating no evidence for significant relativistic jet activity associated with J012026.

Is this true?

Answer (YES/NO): NO